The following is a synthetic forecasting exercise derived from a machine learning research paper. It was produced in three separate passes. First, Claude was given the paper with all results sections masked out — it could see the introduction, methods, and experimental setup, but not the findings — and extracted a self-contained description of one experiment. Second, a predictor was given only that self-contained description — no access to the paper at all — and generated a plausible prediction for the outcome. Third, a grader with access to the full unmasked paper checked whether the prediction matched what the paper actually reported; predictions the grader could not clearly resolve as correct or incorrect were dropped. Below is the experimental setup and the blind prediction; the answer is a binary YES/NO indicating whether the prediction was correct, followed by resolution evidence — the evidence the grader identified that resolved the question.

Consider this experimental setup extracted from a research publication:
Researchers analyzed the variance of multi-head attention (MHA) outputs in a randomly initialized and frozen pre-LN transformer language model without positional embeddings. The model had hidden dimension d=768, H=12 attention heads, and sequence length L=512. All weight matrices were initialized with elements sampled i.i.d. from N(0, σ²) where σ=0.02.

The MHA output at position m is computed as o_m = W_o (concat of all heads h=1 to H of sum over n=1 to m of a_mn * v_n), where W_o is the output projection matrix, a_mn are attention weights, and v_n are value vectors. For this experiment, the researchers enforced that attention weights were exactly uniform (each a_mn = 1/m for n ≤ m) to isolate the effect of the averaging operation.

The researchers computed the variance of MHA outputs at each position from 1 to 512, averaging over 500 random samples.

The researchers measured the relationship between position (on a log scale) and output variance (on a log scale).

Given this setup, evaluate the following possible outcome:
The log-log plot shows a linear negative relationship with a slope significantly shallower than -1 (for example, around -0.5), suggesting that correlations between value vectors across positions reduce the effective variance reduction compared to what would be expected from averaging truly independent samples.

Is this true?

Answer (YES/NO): NO